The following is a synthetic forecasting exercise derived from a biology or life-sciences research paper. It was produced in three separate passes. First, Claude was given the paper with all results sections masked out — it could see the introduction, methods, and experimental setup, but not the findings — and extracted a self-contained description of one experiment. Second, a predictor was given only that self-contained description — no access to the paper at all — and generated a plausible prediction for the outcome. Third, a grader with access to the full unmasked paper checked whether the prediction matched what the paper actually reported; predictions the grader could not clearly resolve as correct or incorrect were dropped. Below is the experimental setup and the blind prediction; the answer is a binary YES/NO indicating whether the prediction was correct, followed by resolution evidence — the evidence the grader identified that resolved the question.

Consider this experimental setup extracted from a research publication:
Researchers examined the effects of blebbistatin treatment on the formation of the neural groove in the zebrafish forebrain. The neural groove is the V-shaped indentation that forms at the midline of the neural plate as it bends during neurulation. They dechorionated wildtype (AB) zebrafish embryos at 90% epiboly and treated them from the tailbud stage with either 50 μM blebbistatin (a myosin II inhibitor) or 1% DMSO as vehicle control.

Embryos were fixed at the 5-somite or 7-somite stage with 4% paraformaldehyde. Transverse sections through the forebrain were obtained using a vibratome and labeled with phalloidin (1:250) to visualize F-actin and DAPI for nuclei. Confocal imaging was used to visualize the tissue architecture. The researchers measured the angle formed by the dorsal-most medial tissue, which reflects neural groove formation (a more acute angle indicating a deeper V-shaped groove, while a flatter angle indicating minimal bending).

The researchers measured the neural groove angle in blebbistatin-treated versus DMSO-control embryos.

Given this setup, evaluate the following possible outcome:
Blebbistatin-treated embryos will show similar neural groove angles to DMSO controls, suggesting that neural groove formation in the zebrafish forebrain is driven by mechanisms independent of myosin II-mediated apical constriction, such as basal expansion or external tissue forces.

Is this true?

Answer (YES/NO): NO